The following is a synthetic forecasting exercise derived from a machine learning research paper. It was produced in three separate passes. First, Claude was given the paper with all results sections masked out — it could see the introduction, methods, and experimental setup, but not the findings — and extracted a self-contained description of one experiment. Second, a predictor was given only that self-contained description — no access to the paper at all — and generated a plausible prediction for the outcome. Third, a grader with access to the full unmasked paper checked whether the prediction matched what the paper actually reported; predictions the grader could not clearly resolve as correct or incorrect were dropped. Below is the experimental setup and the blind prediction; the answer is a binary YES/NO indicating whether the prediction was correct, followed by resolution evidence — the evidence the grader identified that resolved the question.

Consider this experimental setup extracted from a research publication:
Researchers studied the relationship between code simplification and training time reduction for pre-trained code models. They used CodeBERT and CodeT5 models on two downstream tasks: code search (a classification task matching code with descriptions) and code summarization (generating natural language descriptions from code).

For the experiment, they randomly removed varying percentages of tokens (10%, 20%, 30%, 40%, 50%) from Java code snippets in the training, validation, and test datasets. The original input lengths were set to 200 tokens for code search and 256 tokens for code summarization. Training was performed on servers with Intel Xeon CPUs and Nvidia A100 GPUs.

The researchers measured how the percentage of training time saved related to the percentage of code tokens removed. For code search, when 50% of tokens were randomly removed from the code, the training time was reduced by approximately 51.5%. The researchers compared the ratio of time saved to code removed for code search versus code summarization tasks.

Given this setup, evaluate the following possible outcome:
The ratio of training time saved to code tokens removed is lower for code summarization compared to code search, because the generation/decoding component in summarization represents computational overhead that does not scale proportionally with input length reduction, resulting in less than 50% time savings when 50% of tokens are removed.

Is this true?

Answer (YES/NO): YES